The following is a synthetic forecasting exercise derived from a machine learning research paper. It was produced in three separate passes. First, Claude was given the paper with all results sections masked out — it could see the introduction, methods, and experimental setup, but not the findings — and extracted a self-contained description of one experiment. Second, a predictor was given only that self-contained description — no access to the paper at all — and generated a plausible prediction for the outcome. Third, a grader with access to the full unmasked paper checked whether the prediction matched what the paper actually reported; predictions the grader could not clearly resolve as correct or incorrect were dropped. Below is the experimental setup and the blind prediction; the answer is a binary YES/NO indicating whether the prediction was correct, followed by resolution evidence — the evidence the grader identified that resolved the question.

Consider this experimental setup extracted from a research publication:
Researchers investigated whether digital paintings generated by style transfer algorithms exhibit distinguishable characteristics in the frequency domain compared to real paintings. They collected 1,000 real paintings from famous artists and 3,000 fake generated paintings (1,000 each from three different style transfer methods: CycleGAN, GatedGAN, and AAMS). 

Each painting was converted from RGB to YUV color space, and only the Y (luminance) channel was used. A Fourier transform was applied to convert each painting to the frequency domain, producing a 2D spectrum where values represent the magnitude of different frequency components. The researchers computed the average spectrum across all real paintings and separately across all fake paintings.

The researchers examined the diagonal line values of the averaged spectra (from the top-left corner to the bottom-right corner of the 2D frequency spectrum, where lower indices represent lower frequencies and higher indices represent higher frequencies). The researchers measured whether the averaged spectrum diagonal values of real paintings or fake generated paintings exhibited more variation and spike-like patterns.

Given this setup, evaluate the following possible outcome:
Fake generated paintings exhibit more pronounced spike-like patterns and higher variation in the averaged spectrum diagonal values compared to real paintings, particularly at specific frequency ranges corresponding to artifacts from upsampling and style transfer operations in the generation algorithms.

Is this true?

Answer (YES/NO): YES